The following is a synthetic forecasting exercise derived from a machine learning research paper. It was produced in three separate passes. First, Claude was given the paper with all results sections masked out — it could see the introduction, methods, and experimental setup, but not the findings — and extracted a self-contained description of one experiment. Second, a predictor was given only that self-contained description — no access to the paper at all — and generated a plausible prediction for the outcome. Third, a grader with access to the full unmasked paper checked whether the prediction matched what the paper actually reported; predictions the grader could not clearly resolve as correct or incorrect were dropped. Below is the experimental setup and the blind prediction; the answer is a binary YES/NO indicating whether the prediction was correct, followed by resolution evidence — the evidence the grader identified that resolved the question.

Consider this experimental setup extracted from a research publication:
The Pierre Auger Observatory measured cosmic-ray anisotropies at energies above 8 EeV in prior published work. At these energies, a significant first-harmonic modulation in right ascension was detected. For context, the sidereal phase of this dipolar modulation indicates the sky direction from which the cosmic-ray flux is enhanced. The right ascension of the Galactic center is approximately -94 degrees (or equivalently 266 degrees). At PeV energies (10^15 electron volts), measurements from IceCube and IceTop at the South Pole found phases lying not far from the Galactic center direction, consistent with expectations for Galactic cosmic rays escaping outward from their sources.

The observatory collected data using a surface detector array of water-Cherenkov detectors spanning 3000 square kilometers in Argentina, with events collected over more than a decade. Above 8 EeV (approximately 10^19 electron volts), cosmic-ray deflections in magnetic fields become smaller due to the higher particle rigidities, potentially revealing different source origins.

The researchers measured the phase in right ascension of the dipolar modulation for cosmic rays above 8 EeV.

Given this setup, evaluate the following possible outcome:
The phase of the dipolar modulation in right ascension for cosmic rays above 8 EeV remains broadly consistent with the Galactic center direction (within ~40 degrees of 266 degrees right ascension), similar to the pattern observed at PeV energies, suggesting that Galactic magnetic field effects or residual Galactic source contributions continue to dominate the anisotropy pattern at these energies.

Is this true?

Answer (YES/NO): NO